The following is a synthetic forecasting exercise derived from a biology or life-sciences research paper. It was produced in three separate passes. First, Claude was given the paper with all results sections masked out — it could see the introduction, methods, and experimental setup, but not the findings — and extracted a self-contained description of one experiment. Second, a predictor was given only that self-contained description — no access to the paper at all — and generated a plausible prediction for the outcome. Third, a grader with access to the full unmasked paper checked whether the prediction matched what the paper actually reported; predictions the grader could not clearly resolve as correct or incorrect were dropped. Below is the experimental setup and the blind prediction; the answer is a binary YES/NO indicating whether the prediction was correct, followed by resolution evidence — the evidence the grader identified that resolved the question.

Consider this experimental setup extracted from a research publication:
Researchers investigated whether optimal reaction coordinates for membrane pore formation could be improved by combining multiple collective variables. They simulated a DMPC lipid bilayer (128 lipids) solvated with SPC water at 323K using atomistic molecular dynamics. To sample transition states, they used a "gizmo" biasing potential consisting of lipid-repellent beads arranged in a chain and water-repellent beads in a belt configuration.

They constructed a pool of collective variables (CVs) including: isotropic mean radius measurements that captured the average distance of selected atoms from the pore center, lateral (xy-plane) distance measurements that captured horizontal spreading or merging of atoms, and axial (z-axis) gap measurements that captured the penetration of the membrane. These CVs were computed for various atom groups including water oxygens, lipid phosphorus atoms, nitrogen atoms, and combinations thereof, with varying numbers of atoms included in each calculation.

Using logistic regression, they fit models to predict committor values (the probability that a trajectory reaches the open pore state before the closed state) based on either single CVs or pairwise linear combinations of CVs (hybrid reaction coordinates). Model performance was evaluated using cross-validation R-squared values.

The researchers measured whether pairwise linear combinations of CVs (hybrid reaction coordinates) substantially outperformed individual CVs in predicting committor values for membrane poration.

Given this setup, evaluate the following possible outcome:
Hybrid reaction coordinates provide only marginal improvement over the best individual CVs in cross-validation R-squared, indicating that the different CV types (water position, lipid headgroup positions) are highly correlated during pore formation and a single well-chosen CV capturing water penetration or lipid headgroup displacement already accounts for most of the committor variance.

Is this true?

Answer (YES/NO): NO